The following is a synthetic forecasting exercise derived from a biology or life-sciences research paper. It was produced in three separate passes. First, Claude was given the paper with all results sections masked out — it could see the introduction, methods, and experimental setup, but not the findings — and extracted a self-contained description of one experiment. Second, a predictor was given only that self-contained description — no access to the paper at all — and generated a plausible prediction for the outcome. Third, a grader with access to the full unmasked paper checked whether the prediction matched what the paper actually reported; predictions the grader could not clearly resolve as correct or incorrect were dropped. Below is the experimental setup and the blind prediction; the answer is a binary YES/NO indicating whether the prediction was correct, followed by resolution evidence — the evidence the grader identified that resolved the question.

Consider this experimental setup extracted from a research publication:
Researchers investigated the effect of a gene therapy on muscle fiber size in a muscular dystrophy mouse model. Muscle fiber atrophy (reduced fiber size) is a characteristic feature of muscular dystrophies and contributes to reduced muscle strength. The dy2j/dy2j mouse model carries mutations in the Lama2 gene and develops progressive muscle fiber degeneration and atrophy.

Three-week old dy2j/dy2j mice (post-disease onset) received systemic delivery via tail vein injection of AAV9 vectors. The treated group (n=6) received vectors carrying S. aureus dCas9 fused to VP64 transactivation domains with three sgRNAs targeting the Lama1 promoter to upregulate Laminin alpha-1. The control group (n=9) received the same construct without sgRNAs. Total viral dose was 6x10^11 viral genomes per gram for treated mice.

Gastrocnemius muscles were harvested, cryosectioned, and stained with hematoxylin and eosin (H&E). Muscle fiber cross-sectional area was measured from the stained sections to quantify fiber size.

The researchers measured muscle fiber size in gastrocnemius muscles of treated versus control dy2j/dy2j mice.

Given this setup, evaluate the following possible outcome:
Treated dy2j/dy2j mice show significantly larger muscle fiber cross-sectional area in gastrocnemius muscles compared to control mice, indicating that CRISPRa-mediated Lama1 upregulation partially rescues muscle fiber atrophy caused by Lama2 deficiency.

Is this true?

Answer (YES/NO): NO